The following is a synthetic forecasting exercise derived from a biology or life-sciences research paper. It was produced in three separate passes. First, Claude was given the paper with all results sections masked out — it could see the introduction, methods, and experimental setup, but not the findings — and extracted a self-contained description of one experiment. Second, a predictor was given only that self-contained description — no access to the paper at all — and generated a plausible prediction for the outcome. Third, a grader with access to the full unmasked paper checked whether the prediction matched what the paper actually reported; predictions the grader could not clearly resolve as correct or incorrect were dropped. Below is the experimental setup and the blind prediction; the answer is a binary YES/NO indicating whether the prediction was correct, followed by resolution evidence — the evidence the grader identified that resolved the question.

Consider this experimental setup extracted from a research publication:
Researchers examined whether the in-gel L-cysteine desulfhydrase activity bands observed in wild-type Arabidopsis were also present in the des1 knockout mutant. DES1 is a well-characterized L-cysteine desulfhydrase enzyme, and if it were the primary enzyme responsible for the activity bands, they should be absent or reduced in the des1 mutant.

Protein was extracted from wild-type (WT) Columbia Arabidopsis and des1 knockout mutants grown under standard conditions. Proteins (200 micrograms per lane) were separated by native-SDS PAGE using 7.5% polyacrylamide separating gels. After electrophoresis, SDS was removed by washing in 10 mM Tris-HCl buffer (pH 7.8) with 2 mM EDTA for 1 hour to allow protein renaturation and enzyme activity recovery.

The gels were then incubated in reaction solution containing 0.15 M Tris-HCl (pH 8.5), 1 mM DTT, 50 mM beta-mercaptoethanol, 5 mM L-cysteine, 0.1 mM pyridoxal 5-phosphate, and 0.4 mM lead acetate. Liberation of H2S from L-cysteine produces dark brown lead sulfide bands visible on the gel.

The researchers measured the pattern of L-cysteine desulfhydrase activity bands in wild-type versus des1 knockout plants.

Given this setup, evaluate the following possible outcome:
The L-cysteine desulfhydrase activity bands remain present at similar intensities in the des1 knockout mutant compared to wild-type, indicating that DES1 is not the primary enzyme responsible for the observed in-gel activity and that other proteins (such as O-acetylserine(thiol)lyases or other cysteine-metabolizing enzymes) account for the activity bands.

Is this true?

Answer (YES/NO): YES